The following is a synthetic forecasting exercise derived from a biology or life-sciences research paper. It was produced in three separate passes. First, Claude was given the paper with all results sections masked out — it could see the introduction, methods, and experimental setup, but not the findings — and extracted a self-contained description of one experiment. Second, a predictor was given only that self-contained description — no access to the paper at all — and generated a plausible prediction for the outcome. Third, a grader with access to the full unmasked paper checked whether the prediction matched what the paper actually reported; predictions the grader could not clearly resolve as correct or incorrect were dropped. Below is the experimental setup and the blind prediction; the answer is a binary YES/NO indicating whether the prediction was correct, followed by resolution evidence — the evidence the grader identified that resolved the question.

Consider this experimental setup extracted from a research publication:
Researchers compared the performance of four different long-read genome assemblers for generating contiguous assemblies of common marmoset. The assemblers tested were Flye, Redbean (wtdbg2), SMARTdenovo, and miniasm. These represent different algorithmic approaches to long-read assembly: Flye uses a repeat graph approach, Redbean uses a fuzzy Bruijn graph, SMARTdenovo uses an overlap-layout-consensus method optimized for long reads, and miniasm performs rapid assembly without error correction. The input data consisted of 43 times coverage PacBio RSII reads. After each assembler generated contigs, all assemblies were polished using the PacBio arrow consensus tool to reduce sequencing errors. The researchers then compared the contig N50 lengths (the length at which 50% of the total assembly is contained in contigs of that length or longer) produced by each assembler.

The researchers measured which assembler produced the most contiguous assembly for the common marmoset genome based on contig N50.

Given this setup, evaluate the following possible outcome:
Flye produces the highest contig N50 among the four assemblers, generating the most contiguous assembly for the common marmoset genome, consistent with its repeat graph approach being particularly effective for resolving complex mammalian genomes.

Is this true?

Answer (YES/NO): NO